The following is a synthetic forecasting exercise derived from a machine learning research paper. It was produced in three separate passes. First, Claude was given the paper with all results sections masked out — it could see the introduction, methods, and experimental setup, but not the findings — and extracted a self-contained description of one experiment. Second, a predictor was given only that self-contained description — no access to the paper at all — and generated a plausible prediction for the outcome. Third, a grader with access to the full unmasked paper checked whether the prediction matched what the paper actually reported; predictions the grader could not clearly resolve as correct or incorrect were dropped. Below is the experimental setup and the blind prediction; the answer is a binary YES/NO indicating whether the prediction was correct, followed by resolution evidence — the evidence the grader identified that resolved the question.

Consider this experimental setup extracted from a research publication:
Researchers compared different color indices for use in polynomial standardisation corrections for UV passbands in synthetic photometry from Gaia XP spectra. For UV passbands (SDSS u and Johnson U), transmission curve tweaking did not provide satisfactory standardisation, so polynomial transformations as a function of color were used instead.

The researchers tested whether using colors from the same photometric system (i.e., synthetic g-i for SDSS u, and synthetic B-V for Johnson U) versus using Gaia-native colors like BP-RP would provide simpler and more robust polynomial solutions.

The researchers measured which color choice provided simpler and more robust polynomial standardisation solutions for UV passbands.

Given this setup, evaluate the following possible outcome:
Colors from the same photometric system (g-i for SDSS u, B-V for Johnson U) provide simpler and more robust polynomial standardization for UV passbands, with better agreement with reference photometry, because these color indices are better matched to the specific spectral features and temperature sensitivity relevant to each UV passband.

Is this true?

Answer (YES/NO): YES